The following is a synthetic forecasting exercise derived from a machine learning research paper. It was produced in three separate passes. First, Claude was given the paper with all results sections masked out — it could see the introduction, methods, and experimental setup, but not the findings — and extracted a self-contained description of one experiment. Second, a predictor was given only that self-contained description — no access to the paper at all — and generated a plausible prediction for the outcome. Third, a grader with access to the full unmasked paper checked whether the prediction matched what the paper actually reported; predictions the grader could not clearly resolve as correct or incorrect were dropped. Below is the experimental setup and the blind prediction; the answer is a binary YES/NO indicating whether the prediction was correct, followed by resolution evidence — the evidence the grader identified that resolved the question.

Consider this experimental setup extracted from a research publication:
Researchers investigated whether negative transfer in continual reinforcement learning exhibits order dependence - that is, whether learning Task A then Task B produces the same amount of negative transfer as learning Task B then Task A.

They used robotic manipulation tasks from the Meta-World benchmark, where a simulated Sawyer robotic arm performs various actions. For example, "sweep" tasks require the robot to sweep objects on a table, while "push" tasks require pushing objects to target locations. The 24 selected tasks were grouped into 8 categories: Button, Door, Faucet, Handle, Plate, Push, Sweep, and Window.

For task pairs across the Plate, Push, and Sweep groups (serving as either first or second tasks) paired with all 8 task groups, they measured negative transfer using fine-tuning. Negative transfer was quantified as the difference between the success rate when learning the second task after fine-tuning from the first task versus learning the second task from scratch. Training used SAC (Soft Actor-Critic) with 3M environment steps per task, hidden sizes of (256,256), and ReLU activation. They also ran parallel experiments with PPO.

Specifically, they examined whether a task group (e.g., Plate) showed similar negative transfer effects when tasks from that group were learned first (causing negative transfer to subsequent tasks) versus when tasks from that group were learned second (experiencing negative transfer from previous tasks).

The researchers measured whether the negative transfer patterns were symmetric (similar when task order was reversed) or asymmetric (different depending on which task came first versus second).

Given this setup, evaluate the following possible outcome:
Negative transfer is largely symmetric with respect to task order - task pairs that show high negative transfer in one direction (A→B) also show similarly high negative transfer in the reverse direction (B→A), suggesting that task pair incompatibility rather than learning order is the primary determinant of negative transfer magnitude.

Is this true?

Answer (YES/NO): NO